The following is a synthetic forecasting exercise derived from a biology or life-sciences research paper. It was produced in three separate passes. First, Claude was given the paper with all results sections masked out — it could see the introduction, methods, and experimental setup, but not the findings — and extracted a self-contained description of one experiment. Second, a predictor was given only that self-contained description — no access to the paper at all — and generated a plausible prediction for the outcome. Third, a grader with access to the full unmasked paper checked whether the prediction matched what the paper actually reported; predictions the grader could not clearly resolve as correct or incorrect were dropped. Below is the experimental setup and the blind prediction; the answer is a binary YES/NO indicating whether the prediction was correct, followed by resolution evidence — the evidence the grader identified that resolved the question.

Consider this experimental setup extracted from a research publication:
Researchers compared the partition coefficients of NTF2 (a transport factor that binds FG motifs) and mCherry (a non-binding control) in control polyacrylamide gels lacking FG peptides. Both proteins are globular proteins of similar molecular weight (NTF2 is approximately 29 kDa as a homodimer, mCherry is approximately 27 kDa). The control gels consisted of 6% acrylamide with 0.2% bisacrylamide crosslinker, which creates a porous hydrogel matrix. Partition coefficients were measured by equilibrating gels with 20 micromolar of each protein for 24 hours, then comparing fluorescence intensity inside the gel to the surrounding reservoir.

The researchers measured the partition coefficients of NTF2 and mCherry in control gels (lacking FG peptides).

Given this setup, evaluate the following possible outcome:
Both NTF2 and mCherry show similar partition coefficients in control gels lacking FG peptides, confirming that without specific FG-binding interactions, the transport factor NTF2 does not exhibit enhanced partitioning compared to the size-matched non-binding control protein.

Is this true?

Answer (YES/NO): YES